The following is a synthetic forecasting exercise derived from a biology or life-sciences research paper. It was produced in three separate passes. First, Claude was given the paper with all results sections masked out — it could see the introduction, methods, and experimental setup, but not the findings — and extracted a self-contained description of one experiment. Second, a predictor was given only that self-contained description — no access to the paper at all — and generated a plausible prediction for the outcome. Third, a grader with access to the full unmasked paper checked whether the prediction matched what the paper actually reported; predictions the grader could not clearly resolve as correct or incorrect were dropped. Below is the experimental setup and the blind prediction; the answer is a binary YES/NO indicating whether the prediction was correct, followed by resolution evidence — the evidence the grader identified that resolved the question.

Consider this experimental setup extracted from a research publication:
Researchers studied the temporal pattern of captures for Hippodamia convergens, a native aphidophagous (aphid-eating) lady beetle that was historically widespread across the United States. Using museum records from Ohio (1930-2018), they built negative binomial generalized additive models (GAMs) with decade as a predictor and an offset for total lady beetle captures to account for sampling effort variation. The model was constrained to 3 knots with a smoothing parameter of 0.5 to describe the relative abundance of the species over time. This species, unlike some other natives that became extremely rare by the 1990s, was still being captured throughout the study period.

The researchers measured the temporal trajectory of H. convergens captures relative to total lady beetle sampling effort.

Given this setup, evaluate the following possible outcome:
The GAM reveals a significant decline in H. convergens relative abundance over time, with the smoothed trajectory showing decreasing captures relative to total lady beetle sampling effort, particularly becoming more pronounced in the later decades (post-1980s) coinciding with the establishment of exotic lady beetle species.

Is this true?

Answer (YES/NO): YES